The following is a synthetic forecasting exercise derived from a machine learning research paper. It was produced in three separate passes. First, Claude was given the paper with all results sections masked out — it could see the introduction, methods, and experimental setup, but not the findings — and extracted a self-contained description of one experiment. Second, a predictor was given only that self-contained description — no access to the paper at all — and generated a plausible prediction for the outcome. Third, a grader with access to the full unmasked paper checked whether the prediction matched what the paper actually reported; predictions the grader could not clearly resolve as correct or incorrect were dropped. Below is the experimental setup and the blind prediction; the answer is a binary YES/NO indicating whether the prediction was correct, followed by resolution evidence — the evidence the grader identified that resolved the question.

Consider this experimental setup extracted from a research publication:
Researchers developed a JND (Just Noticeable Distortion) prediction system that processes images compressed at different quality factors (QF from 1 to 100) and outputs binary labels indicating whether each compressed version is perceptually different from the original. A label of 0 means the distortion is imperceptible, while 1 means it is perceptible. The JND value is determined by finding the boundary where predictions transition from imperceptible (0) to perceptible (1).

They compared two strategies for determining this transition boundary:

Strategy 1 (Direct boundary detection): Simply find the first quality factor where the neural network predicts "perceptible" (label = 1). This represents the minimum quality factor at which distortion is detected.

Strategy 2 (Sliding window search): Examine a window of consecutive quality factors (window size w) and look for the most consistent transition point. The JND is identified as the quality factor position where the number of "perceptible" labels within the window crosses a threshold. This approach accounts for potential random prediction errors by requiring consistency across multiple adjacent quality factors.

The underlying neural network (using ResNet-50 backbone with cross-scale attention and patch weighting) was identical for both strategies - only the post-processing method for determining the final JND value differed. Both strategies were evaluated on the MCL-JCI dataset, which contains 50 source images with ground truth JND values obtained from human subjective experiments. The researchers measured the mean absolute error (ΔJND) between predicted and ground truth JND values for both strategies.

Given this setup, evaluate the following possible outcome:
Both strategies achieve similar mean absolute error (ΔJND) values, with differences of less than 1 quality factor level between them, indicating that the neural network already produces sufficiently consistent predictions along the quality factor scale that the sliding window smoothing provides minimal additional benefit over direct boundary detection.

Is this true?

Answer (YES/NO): NO